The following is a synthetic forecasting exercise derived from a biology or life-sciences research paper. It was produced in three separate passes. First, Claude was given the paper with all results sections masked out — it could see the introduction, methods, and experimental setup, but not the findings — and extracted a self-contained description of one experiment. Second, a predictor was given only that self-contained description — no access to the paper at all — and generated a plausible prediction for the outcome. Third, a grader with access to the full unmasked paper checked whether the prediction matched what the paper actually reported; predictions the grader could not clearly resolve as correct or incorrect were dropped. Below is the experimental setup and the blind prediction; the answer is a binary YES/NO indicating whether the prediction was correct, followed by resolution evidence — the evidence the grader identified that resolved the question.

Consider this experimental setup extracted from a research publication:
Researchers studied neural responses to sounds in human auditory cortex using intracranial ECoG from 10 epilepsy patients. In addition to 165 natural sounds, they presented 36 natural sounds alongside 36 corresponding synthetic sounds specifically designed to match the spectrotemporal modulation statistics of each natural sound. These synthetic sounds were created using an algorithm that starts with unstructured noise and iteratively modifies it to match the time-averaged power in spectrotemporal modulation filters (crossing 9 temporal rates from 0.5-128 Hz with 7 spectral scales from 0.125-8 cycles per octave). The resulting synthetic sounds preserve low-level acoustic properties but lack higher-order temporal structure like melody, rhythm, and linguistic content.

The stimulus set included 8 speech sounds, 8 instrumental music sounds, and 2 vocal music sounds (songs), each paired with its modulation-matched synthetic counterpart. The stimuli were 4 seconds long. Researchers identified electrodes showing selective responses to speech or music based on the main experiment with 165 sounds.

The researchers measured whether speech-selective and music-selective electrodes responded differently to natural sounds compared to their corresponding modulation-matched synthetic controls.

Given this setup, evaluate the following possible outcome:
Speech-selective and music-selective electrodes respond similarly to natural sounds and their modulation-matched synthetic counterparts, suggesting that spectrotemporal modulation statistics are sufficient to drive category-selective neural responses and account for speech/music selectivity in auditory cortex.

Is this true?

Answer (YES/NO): NO